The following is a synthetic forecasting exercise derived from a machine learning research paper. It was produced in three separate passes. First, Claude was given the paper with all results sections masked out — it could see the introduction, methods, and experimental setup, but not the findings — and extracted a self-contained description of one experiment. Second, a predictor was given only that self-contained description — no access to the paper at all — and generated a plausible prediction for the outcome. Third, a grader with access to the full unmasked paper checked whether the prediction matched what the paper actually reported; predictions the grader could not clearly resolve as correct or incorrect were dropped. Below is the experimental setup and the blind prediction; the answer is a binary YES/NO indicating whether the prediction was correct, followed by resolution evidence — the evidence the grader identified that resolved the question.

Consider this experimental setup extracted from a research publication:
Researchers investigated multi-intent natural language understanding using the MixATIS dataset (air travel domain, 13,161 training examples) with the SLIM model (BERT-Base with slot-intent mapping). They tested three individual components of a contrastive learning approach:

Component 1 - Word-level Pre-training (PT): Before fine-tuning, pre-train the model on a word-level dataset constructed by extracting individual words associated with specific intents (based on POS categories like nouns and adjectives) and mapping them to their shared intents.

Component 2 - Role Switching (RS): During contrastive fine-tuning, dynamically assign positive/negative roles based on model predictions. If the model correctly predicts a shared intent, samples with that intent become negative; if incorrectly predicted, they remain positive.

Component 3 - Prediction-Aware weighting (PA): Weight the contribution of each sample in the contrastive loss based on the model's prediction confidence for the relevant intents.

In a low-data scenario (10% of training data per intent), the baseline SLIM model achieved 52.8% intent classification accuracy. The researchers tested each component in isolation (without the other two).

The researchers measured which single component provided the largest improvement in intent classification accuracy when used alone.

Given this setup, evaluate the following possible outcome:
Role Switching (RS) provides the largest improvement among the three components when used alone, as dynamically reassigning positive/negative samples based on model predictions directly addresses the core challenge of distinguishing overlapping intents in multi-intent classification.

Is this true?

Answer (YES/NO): NO